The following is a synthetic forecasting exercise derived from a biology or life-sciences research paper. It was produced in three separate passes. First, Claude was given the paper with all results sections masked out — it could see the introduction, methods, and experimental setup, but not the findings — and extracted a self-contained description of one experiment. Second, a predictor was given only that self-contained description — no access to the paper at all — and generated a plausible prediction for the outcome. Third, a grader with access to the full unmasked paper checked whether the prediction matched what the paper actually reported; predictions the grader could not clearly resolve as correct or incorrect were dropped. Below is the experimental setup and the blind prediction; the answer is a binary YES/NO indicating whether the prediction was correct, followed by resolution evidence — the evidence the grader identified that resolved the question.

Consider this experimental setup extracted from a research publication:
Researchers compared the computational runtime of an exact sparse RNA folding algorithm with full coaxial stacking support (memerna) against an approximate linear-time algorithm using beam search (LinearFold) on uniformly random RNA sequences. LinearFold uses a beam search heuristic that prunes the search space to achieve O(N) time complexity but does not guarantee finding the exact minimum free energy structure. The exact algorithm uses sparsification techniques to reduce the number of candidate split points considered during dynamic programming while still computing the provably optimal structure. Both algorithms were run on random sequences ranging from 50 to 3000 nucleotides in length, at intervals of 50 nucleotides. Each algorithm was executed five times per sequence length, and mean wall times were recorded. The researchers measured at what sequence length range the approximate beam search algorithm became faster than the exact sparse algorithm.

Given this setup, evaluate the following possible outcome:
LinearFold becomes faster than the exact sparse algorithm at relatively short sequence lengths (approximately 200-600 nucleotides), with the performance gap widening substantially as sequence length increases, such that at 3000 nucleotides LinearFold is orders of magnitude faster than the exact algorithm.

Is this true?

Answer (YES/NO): NO